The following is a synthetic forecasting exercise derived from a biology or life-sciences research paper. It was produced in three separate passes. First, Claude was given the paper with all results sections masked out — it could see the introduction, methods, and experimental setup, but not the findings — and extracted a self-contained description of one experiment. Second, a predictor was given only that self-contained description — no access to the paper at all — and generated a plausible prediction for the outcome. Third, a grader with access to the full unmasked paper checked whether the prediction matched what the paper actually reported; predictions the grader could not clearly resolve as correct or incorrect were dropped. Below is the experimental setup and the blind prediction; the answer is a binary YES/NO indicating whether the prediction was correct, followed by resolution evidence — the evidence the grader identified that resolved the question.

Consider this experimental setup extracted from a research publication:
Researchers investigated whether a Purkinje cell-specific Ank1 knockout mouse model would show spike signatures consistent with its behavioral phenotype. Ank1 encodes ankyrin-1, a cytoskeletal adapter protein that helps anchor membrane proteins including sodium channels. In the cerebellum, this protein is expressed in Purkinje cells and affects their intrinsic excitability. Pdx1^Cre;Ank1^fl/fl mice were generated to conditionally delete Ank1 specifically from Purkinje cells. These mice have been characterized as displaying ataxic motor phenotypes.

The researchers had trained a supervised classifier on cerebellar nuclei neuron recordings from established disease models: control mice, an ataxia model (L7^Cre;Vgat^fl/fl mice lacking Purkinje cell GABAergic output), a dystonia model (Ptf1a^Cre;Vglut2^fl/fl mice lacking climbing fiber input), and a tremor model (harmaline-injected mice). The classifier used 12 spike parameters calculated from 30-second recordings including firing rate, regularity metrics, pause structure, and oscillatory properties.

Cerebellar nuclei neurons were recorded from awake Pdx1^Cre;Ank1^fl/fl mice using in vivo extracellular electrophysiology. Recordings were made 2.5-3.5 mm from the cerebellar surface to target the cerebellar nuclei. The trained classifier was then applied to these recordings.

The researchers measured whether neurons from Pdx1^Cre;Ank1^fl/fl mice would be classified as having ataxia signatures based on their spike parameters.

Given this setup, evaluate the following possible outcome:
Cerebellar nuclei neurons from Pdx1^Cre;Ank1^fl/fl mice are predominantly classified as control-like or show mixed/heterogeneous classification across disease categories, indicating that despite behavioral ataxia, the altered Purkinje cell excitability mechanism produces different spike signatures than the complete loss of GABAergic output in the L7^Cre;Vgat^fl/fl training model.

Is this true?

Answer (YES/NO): NO